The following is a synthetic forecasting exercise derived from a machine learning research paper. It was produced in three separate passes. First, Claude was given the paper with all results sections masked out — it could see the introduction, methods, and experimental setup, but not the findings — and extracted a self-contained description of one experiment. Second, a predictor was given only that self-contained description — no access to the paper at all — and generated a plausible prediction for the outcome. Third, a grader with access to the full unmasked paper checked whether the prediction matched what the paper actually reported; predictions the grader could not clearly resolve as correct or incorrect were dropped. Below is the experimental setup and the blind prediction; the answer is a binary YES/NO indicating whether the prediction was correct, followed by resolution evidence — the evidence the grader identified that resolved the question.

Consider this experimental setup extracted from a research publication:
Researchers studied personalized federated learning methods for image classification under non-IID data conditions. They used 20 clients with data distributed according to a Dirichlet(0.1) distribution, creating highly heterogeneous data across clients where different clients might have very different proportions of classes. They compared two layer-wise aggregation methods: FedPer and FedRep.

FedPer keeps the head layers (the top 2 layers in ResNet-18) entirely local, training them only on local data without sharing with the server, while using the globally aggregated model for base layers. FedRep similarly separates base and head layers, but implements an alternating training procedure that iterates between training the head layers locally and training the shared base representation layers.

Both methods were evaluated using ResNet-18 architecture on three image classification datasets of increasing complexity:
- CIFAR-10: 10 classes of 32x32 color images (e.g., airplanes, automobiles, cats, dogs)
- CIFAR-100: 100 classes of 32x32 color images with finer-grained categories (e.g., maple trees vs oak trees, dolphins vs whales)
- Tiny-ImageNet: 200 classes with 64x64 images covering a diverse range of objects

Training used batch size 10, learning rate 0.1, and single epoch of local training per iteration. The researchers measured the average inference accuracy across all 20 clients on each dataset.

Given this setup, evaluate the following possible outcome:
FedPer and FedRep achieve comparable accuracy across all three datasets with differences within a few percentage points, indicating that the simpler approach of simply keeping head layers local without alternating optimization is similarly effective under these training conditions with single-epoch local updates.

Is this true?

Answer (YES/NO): YES